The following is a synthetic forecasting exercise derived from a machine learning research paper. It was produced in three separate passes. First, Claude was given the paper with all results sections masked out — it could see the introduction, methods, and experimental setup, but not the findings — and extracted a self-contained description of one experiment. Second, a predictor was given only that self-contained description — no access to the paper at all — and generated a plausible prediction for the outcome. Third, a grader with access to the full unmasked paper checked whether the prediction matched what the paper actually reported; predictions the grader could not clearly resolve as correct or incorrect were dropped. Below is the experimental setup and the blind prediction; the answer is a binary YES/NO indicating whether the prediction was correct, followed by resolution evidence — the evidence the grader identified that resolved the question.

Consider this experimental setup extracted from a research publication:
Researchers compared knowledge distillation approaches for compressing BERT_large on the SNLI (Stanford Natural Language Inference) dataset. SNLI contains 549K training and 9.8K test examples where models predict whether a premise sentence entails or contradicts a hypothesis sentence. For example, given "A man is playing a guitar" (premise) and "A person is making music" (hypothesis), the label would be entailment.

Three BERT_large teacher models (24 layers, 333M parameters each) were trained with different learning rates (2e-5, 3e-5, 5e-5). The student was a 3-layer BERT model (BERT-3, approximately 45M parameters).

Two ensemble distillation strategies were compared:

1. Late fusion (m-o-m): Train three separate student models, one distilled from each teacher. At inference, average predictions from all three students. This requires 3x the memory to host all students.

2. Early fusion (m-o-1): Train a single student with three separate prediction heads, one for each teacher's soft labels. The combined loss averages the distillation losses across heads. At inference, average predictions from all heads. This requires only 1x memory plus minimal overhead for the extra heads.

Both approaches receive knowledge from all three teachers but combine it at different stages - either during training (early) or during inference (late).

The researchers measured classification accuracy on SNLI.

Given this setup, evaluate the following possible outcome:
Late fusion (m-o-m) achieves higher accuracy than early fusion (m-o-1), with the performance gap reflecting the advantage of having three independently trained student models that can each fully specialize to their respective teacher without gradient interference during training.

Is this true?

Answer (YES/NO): NO